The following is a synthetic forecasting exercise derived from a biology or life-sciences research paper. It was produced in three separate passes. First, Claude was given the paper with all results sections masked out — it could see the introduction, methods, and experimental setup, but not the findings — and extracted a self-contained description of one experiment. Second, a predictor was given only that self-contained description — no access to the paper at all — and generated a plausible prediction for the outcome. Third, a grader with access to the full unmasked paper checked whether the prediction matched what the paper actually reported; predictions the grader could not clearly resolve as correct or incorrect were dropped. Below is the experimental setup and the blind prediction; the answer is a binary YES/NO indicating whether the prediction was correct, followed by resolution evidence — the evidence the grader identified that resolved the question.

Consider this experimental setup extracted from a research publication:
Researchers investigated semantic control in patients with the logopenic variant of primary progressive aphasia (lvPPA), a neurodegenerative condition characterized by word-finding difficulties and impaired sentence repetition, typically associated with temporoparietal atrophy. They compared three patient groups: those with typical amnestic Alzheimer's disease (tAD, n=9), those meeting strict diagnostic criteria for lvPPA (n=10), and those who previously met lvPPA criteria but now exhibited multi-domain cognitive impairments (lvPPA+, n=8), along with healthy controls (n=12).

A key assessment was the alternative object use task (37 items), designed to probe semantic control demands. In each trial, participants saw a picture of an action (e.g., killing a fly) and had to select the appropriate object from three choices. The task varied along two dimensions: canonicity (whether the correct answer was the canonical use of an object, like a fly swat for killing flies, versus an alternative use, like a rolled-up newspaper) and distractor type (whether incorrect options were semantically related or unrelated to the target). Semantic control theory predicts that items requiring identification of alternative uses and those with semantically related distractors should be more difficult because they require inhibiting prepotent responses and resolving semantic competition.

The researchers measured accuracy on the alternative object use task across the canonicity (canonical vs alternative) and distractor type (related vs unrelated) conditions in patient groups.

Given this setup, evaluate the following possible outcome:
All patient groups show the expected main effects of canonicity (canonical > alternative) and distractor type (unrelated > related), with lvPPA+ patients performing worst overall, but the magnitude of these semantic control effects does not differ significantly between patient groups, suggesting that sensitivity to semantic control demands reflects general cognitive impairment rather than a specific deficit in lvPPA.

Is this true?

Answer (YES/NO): NO